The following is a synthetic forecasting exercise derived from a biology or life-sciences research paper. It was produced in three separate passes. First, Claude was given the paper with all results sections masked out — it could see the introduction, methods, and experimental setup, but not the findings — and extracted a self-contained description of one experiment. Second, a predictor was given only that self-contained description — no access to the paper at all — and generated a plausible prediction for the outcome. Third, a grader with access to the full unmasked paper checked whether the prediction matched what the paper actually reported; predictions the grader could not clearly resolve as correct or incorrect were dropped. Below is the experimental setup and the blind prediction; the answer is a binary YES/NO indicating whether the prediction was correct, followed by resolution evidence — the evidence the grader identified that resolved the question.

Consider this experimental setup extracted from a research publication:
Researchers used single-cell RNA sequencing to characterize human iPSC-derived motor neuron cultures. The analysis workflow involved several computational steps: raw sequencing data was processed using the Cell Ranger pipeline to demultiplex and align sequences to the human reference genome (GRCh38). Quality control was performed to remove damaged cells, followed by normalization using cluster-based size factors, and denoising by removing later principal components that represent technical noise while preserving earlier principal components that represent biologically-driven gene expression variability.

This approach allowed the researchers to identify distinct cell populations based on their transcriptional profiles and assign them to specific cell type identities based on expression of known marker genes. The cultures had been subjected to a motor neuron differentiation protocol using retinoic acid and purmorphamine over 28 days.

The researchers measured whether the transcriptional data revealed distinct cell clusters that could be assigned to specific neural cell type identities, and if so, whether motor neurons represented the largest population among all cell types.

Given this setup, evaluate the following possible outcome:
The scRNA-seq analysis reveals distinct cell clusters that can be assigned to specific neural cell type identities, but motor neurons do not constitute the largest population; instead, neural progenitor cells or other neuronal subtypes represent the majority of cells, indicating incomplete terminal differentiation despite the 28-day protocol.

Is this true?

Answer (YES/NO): NO